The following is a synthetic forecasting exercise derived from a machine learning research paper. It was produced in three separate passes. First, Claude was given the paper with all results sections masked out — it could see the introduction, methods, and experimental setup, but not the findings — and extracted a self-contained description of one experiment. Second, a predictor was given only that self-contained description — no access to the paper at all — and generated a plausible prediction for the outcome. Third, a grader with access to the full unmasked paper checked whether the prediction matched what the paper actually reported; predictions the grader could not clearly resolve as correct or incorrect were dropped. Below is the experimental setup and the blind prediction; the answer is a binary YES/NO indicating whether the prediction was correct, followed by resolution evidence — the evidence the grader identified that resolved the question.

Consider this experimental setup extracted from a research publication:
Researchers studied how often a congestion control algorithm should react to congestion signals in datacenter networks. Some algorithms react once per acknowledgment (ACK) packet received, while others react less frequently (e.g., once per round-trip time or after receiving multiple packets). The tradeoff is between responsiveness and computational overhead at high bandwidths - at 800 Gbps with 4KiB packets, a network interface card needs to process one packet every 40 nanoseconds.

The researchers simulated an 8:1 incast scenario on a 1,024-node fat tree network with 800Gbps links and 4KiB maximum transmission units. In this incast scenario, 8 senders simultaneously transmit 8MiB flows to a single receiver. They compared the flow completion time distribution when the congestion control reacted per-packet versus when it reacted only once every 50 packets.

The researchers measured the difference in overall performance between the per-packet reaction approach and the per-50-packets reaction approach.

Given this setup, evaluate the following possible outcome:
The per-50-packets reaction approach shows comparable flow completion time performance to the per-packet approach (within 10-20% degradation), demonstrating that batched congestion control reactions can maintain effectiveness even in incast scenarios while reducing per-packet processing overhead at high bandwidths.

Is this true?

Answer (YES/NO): YES